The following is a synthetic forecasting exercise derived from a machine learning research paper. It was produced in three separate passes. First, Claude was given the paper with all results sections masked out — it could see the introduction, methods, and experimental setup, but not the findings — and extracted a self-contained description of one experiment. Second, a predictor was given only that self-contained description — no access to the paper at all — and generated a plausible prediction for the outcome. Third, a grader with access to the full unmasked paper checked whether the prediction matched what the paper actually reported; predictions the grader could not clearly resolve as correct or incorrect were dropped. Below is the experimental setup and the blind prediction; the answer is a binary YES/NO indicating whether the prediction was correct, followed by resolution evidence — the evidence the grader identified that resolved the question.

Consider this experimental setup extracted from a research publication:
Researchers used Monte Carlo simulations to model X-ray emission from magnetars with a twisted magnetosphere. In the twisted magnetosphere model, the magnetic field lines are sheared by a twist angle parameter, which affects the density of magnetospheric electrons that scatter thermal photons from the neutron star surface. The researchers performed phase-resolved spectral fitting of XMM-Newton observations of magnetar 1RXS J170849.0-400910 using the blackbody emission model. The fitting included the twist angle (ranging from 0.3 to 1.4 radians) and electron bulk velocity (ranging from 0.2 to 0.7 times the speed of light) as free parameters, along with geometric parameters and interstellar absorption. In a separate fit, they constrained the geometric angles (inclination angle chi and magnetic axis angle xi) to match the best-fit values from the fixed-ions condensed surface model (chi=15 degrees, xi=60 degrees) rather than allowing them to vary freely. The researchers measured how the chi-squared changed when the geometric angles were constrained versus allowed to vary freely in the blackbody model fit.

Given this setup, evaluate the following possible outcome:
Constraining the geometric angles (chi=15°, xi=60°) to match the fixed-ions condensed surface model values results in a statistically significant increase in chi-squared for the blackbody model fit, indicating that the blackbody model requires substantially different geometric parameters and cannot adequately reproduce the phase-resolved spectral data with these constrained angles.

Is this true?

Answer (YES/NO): NO